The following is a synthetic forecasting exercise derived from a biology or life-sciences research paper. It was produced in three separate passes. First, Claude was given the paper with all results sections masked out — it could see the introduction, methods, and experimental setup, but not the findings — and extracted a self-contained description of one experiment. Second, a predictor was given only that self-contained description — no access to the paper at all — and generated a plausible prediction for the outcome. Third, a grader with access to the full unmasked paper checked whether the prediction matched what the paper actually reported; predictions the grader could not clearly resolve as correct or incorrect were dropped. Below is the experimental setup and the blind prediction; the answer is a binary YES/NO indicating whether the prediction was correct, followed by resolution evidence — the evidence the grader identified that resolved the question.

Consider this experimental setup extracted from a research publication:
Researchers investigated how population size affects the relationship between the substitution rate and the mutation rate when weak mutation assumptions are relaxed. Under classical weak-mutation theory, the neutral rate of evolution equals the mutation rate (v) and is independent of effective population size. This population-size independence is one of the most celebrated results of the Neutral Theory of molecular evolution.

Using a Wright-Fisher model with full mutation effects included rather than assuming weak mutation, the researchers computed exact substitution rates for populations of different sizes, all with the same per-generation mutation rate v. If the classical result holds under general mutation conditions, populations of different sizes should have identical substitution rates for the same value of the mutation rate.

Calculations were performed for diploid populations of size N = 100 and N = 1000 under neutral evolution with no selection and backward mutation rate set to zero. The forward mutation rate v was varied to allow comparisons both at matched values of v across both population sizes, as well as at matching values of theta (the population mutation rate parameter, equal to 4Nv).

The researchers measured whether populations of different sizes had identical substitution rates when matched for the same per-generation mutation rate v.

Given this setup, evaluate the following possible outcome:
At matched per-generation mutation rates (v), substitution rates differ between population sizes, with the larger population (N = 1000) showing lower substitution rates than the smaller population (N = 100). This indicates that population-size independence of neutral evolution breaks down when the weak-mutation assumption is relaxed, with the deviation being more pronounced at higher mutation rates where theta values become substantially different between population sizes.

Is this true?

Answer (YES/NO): YES